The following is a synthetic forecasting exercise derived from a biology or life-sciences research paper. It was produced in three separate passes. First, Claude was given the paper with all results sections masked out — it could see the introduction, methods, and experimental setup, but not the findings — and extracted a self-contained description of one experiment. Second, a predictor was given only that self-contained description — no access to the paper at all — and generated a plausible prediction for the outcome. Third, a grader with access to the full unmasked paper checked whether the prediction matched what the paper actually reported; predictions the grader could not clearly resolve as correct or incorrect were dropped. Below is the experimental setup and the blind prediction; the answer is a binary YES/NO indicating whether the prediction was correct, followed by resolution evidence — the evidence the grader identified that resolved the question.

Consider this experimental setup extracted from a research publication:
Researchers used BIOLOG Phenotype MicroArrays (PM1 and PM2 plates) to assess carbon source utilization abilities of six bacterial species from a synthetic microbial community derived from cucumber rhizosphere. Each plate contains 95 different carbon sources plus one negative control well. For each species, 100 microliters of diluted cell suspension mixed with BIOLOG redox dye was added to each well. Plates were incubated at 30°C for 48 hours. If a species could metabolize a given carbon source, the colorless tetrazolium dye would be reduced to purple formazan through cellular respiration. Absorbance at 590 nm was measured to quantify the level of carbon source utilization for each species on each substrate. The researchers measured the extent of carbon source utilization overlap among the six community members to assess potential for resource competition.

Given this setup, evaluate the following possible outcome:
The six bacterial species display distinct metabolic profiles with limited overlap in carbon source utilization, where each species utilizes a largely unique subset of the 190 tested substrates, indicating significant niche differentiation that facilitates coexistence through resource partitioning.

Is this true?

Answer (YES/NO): NO